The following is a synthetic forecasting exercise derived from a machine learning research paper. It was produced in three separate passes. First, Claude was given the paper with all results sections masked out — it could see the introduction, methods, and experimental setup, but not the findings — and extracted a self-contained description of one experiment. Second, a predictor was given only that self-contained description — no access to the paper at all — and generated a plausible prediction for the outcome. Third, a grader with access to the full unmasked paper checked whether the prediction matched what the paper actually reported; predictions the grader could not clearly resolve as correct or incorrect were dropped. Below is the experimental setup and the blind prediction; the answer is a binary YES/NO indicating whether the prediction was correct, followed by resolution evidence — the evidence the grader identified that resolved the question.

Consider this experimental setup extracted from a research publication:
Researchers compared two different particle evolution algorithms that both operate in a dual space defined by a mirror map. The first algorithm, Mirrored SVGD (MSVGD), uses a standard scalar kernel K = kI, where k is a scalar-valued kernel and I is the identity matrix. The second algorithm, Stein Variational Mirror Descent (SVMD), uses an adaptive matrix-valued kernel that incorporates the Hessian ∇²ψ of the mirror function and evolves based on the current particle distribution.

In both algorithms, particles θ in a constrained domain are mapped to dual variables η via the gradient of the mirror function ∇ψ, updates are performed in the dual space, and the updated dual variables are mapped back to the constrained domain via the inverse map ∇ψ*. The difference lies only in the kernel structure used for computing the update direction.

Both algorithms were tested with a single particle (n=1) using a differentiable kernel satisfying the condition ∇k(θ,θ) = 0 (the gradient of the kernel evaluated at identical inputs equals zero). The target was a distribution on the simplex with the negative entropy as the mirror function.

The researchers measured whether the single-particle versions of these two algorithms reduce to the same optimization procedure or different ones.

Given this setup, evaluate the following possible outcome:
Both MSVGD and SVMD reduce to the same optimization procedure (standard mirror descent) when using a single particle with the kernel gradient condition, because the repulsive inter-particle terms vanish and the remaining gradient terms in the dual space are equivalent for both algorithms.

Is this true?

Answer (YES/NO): NO